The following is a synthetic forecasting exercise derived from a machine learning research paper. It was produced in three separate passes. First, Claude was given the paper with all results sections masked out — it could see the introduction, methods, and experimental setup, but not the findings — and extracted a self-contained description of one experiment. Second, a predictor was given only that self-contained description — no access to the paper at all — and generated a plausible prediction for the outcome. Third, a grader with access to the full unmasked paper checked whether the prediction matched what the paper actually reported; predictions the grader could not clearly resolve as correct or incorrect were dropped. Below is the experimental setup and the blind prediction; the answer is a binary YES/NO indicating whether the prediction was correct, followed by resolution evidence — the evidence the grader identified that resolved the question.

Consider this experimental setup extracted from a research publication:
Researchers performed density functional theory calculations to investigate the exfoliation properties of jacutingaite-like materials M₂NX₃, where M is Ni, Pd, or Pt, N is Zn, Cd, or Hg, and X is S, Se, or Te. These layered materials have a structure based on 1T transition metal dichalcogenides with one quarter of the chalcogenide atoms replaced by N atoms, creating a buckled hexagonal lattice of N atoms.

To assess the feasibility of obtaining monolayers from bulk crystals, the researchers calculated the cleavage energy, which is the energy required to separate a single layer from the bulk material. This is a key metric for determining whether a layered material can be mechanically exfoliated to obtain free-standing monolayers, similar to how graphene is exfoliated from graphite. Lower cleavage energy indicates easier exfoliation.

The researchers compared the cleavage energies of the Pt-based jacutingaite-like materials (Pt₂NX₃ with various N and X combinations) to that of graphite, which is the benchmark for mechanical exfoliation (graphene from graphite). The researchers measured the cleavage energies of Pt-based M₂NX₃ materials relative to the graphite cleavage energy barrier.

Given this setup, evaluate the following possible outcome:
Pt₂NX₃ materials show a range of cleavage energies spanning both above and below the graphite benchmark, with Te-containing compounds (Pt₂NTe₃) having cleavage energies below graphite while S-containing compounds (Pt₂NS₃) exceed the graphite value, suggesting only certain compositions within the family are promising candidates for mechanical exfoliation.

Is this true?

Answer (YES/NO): NO